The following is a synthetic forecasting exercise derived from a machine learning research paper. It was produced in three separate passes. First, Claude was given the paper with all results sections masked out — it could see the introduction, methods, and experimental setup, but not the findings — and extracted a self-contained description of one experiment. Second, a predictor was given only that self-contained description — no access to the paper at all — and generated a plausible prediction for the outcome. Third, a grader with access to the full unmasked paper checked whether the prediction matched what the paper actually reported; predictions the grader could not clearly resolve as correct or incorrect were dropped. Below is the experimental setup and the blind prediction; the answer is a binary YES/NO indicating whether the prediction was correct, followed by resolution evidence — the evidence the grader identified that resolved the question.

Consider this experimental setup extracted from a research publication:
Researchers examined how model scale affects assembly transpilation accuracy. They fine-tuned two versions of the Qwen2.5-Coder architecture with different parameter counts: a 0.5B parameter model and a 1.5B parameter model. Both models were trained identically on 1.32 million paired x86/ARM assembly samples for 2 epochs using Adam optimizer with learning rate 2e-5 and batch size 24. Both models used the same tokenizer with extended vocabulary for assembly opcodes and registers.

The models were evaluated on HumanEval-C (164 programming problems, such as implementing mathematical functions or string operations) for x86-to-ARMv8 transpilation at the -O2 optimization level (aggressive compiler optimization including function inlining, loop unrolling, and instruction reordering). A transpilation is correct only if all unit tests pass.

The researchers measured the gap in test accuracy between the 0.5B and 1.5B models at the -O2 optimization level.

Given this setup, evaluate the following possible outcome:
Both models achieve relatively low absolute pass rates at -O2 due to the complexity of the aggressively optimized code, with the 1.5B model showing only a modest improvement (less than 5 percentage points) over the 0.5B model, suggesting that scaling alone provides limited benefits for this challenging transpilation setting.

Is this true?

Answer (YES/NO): NO